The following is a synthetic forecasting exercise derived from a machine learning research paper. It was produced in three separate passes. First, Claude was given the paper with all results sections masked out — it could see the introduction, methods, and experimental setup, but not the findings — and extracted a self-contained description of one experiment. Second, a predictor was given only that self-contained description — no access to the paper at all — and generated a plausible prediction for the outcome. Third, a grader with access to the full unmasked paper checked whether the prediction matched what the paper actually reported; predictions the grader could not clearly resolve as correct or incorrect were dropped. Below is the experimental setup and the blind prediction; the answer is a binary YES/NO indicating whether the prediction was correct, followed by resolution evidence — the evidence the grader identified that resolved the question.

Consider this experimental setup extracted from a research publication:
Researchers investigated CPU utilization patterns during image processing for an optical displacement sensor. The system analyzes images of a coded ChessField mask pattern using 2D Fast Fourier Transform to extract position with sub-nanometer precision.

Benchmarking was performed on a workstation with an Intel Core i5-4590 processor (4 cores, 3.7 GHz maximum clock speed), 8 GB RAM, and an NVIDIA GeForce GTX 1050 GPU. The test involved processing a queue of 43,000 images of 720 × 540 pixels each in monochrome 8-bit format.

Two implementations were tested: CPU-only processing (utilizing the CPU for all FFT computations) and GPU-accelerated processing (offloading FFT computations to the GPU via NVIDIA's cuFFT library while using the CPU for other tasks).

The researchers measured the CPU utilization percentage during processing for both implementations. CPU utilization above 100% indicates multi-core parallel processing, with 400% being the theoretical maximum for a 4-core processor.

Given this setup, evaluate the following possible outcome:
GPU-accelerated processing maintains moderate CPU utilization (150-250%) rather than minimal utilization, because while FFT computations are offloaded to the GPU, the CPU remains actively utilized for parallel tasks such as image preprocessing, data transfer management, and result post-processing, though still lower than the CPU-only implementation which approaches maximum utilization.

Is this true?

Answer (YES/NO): NO